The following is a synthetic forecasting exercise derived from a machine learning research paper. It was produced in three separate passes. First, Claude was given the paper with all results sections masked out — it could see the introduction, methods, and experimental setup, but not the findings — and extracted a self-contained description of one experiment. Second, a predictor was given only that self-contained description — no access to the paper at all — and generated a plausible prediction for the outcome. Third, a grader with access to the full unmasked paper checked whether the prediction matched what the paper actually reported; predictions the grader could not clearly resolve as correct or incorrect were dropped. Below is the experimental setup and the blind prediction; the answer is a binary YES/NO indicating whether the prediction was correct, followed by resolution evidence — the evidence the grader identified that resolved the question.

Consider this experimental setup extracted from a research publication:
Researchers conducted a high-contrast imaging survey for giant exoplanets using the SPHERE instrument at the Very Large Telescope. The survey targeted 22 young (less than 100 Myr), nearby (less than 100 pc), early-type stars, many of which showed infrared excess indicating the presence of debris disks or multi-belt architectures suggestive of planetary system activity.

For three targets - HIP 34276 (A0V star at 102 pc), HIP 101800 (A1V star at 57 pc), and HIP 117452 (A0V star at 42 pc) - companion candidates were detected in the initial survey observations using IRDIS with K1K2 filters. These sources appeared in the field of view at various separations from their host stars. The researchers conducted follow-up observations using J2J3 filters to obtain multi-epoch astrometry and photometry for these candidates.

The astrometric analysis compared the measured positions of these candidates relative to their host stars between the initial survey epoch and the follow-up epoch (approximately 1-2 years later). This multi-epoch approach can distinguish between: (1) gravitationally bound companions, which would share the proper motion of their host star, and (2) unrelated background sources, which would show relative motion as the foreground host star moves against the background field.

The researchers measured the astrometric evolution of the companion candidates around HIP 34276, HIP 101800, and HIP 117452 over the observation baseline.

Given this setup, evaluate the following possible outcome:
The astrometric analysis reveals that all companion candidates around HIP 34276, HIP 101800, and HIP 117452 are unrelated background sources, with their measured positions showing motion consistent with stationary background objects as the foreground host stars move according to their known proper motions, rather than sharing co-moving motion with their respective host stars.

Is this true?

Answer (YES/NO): NO